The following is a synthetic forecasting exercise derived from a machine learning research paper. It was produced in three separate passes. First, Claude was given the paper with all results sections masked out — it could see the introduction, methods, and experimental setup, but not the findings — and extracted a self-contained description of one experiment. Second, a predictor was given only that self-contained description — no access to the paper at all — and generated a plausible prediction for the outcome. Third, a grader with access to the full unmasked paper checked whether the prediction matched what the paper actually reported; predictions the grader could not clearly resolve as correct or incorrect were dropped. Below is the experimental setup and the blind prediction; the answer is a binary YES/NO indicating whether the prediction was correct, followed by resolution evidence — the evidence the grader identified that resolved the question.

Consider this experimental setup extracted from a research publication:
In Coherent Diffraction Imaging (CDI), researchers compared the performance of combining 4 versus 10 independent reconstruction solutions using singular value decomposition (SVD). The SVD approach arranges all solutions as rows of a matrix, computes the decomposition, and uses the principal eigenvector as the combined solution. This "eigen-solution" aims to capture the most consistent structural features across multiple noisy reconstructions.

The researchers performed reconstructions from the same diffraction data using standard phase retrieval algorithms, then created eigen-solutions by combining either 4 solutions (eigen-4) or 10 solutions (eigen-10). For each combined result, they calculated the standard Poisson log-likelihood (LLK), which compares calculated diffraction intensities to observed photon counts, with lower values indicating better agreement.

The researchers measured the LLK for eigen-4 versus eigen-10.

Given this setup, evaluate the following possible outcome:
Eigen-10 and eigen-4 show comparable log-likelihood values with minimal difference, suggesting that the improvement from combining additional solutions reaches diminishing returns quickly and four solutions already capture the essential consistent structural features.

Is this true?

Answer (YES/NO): NO